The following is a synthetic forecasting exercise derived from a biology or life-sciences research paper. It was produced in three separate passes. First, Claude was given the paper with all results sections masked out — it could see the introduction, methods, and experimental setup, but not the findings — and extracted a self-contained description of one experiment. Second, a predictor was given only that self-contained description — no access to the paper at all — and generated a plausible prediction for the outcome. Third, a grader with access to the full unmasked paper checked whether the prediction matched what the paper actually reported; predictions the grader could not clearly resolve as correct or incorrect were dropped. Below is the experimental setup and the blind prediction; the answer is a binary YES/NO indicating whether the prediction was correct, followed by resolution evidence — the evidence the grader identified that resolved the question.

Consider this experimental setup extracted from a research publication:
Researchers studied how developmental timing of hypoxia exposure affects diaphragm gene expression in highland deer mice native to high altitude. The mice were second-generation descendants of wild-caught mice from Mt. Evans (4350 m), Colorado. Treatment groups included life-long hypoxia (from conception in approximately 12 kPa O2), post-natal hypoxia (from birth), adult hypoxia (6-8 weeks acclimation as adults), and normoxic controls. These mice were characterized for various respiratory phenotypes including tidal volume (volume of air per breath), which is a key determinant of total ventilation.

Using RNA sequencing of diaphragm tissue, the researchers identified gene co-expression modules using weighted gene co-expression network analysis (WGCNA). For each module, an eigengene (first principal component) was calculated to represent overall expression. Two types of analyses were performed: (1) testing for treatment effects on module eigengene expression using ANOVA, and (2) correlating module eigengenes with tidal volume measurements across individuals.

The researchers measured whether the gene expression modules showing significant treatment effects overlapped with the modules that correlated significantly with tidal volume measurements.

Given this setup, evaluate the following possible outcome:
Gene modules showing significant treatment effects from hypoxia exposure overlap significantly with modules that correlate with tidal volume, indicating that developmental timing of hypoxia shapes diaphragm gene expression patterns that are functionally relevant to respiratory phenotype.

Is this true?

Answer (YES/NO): YES